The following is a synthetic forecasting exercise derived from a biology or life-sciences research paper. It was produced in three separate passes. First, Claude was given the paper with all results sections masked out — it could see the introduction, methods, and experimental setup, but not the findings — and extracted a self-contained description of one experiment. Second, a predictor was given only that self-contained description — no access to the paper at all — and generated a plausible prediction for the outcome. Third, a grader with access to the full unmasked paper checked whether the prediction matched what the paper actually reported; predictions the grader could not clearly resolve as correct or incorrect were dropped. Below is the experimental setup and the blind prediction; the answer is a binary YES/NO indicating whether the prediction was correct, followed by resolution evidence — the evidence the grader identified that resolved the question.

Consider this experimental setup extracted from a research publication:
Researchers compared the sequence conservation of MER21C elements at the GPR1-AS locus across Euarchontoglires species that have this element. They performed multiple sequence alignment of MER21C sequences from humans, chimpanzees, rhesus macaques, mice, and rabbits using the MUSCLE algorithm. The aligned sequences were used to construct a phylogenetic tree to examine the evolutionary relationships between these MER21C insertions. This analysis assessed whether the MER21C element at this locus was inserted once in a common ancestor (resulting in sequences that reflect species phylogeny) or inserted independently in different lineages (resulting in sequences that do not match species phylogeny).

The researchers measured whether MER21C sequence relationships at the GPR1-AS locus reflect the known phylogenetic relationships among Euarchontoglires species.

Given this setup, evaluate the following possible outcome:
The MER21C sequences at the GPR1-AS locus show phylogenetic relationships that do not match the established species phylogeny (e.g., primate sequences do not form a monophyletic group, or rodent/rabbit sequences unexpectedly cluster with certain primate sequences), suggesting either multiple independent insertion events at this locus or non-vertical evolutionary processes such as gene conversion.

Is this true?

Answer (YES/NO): NO